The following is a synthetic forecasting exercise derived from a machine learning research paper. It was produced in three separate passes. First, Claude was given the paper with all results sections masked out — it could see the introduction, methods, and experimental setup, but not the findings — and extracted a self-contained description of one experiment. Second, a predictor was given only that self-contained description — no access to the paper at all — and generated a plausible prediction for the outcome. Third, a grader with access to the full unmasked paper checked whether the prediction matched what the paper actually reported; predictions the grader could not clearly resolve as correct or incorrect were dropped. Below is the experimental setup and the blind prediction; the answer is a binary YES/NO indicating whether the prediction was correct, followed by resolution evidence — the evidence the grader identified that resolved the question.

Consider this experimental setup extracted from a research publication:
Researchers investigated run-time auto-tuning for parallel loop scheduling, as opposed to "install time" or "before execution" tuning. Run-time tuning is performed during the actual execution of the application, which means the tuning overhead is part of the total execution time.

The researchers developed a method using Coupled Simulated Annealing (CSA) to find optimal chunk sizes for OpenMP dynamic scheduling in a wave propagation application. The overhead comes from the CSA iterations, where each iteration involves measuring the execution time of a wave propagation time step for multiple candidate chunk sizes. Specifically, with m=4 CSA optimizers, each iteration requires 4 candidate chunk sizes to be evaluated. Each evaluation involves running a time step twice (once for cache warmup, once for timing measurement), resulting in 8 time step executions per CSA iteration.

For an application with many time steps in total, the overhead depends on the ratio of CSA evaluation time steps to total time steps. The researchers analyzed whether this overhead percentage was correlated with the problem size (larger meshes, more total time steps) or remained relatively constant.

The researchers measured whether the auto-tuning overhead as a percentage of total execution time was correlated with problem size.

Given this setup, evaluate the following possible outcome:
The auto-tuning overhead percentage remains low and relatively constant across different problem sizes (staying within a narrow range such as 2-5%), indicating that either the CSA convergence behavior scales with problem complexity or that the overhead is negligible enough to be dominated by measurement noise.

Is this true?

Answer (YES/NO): YES